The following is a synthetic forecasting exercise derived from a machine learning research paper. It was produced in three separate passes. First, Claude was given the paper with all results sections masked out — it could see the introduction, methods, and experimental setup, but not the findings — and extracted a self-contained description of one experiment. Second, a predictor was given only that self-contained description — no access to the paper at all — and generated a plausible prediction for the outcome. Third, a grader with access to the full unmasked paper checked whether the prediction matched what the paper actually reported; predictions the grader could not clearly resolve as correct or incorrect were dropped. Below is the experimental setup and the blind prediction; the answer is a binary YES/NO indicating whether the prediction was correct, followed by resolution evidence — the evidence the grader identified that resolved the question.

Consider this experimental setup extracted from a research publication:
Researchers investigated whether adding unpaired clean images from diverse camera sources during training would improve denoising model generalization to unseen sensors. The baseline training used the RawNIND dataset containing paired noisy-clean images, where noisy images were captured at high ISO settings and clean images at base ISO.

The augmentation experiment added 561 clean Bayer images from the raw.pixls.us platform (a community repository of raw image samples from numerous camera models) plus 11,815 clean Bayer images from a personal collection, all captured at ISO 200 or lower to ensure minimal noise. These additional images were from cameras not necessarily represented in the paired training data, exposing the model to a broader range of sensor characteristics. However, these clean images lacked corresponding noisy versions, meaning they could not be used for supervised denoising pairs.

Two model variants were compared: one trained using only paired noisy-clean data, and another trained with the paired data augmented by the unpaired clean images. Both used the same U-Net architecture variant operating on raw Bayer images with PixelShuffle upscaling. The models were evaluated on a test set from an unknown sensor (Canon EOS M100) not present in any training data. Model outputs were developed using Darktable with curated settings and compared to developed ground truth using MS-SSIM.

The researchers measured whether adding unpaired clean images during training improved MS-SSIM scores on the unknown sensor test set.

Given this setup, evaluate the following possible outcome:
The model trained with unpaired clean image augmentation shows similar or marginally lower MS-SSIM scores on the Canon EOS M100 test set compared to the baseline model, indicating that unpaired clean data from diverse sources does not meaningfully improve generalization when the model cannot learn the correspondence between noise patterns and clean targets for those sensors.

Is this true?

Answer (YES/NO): NO